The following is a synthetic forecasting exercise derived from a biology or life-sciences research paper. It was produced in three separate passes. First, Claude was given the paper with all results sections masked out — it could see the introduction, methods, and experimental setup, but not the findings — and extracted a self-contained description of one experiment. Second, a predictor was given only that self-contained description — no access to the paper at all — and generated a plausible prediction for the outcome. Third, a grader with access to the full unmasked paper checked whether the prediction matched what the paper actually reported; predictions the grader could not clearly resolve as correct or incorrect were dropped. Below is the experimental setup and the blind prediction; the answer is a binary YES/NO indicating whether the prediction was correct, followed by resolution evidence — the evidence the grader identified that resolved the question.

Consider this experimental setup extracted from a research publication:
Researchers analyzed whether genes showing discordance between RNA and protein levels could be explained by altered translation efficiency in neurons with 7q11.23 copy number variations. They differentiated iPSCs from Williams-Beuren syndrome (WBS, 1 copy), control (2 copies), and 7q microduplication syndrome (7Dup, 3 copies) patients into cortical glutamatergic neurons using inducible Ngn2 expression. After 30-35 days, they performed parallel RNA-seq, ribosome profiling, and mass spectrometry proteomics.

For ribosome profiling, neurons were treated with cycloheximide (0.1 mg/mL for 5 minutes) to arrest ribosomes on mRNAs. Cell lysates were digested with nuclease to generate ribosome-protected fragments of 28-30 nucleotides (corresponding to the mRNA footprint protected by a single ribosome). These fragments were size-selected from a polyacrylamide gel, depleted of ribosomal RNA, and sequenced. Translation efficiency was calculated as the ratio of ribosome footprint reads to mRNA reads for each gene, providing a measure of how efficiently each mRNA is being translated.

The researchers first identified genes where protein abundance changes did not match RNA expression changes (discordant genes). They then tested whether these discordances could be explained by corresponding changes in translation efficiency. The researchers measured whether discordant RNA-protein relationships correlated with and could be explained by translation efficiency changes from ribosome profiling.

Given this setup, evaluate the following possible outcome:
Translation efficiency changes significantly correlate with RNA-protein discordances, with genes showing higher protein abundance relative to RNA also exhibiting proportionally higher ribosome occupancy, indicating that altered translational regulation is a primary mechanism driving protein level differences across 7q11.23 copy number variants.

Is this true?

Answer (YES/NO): YES